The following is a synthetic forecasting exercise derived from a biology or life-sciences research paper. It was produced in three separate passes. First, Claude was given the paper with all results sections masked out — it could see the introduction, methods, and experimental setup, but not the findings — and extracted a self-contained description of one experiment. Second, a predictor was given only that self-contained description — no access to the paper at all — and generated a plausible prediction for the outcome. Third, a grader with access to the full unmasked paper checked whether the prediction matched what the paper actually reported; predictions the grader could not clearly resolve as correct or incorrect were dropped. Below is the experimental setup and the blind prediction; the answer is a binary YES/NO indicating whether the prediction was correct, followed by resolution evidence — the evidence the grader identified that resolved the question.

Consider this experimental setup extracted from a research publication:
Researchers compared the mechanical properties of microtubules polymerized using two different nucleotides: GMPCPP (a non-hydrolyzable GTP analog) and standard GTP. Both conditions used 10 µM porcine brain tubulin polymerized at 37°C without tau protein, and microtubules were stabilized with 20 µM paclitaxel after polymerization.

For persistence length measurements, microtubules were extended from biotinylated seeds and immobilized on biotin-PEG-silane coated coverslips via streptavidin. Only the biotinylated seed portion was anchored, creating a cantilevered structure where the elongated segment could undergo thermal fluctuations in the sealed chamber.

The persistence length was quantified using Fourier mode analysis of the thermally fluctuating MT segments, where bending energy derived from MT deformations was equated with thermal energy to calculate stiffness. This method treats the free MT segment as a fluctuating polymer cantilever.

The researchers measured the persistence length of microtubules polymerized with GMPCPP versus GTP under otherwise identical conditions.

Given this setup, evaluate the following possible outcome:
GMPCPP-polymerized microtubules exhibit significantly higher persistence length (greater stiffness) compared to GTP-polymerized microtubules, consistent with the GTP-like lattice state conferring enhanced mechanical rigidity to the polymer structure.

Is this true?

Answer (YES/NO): YES